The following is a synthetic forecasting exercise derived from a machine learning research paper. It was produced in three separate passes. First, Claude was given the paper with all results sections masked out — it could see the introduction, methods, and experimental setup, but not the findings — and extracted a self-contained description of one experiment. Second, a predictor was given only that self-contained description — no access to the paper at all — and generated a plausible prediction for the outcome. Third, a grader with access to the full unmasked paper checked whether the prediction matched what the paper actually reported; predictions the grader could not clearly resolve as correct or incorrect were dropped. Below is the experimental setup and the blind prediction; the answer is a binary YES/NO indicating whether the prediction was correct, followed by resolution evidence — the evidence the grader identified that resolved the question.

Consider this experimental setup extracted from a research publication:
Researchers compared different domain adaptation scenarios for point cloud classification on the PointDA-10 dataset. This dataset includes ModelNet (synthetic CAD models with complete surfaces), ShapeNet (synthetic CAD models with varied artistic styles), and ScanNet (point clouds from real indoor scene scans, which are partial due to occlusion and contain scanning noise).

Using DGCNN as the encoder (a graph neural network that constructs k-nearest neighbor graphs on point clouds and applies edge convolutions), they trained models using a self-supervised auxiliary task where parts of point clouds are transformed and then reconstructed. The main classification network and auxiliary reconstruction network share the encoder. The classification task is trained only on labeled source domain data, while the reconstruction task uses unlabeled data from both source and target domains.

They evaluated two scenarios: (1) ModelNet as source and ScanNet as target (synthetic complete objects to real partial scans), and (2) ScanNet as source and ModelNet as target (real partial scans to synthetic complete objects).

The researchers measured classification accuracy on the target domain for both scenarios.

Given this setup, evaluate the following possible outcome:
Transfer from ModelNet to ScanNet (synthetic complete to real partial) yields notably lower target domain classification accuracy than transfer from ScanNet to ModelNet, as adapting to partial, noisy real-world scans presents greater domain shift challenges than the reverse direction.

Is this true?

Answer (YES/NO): YES